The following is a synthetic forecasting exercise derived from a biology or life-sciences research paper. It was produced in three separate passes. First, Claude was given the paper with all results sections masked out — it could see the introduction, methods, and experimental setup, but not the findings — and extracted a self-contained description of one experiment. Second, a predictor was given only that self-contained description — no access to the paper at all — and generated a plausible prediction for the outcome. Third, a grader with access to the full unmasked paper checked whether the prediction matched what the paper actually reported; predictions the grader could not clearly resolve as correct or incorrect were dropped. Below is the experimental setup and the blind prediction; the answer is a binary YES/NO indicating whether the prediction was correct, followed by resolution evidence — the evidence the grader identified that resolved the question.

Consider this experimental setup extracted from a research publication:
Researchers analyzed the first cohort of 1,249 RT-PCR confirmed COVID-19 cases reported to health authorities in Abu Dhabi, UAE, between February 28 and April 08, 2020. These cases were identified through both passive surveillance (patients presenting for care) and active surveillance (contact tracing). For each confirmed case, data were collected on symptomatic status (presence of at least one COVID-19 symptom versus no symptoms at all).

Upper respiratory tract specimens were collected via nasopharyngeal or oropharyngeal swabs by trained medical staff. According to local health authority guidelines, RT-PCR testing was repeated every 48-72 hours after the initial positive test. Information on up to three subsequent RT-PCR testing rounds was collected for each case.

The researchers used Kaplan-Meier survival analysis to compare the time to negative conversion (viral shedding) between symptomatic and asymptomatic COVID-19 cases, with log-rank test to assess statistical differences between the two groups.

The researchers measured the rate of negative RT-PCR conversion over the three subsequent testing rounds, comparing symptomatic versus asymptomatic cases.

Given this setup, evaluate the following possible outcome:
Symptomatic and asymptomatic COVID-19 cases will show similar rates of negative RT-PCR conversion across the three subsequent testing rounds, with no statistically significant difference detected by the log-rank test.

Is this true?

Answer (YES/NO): NO